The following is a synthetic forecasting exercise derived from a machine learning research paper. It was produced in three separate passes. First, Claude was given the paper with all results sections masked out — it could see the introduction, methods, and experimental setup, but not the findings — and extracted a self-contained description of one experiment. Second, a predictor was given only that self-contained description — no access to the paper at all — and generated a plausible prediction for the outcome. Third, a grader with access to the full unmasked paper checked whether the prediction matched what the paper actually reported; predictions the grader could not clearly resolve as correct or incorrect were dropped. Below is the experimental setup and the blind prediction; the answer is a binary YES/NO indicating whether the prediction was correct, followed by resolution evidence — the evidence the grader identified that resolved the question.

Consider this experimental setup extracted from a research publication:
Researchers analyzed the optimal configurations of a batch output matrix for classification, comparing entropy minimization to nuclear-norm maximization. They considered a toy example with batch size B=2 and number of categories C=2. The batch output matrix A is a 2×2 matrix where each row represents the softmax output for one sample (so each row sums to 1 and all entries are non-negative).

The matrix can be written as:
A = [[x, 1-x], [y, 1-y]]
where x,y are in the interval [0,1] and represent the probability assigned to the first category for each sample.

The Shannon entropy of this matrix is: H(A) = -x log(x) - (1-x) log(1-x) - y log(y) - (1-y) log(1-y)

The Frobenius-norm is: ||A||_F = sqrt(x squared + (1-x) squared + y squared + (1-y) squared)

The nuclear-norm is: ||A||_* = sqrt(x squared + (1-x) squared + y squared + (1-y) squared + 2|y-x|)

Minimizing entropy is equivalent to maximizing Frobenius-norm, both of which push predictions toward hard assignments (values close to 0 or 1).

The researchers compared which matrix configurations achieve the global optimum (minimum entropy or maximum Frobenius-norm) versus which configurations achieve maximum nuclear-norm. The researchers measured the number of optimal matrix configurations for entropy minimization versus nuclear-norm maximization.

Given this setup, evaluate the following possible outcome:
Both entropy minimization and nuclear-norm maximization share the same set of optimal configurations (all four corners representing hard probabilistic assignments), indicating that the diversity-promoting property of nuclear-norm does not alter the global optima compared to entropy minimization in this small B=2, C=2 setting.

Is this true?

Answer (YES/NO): NO